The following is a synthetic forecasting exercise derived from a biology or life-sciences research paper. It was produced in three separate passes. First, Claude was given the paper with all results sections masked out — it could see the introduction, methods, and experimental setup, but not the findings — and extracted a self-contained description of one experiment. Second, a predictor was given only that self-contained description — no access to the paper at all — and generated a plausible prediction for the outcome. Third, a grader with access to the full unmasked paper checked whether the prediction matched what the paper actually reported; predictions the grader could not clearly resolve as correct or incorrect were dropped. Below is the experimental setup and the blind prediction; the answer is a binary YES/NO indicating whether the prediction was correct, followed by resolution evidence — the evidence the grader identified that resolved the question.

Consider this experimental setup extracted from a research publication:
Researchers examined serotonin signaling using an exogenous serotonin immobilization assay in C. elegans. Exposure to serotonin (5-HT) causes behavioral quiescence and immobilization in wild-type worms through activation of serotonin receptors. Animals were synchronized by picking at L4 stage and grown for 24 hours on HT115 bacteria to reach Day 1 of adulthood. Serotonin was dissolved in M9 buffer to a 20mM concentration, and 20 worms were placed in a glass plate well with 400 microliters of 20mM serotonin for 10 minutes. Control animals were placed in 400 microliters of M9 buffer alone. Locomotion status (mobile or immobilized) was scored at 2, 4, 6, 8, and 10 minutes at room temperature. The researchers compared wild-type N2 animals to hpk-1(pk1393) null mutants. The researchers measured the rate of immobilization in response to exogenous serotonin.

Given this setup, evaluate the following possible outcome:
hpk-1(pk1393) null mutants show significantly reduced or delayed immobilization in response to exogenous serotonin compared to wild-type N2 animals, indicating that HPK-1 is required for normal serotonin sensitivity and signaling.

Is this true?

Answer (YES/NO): NO